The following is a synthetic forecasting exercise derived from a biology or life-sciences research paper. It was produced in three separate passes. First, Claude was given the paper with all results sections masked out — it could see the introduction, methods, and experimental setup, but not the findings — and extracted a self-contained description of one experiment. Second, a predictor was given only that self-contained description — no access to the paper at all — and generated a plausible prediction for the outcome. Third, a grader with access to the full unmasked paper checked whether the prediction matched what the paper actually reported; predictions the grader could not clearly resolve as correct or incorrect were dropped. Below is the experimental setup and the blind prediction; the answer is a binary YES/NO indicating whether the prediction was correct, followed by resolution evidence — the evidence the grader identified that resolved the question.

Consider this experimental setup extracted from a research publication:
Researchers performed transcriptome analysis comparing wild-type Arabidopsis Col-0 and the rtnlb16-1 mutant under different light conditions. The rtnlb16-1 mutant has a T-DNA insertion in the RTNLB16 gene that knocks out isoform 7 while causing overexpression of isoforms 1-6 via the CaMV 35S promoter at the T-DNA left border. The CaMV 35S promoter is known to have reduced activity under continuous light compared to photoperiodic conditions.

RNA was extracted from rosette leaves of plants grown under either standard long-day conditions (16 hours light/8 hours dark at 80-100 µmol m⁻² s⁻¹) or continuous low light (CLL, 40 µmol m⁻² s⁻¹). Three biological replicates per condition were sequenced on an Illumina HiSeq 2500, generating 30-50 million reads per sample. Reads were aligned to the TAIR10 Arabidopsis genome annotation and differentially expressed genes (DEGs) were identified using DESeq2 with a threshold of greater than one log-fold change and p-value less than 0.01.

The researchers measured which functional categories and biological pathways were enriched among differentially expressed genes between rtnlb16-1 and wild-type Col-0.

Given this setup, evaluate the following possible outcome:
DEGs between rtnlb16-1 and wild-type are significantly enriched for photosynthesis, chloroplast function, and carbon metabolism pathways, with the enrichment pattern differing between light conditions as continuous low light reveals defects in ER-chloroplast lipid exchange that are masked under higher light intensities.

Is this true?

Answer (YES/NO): NO